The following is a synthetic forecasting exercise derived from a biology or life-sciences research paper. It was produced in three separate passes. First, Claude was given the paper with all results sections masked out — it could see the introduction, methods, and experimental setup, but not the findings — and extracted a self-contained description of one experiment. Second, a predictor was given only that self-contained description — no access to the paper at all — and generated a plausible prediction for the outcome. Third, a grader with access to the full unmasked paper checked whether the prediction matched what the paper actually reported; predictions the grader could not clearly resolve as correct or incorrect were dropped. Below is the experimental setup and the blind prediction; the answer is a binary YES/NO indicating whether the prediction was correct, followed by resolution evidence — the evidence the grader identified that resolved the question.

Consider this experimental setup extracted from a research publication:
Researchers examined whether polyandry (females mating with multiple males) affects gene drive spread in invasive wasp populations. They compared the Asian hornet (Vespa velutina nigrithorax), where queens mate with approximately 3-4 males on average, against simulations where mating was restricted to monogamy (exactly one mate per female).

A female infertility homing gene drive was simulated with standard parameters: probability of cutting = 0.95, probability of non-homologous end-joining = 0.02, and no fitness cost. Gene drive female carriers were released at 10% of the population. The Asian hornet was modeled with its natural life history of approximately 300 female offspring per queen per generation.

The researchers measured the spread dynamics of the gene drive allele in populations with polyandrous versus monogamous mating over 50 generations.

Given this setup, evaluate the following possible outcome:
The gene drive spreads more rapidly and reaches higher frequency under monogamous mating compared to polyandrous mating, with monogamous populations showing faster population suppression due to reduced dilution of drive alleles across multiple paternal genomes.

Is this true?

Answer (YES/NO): NO